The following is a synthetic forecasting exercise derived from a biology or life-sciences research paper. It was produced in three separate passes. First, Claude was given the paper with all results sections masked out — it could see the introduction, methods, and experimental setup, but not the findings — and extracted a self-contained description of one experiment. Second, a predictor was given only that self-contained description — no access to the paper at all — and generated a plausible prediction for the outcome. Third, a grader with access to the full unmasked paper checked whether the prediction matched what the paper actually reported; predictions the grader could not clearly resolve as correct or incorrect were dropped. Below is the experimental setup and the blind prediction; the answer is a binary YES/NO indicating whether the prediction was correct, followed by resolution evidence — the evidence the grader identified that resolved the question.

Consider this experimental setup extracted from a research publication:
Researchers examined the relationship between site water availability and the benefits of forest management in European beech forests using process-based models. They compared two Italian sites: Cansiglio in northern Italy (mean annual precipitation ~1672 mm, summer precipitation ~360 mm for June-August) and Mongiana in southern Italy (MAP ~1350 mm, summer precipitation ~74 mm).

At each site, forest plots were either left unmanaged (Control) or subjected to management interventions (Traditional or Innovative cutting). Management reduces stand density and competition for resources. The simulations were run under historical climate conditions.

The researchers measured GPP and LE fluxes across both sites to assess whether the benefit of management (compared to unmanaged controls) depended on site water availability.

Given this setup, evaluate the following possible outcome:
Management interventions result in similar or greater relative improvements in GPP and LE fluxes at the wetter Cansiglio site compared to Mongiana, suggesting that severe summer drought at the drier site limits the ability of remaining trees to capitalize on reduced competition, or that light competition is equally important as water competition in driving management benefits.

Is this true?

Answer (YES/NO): NO